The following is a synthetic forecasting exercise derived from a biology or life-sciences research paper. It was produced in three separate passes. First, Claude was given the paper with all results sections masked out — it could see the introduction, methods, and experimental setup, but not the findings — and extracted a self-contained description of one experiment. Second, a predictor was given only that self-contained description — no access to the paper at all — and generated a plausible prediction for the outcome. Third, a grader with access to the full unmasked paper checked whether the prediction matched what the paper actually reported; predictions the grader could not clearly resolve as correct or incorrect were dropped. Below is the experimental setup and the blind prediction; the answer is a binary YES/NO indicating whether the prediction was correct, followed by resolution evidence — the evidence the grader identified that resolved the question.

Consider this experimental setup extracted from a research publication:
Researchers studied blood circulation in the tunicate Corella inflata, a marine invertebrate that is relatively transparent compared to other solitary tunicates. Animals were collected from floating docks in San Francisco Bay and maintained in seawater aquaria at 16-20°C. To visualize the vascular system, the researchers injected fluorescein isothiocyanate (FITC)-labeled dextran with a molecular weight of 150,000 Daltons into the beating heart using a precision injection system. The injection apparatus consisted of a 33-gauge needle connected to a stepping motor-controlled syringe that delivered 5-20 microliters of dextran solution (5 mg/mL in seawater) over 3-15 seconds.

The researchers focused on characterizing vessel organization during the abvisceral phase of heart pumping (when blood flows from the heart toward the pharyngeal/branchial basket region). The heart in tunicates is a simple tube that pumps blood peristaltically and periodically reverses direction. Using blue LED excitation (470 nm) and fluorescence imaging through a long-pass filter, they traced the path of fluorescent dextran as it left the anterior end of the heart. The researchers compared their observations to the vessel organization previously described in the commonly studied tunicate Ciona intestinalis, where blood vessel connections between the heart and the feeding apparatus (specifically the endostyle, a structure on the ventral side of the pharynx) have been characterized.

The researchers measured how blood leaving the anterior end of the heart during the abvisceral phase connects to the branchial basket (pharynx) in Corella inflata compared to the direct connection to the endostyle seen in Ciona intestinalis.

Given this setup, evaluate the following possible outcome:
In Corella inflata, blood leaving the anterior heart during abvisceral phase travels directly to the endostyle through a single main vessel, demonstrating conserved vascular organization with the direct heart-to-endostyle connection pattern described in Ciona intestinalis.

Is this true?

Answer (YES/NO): NO